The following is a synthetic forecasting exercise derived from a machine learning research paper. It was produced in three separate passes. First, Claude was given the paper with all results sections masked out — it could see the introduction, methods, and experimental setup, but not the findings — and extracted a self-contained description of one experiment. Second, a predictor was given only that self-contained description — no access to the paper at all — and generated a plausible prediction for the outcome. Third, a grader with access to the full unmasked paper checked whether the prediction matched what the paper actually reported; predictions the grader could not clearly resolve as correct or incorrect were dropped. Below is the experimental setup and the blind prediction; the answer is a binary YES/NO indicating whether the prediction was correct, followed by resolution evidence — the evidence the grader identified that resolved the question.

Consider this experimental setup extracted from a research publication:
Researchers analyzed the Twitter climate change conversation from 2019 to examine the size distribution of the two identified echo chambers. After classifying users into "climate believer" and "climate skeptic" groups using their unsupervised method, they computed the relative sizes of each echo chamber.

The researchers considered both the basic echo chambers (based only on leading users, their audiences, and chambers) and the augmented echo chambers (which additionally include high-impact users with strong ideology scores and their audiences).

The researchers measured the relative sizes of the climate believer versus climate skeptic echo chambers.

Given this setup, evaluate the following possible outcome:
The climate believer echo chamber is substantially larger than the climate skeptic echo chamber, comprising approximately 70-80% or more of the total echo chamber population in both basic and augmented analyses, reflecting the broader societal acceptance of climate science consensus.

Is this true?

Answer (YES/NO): YES